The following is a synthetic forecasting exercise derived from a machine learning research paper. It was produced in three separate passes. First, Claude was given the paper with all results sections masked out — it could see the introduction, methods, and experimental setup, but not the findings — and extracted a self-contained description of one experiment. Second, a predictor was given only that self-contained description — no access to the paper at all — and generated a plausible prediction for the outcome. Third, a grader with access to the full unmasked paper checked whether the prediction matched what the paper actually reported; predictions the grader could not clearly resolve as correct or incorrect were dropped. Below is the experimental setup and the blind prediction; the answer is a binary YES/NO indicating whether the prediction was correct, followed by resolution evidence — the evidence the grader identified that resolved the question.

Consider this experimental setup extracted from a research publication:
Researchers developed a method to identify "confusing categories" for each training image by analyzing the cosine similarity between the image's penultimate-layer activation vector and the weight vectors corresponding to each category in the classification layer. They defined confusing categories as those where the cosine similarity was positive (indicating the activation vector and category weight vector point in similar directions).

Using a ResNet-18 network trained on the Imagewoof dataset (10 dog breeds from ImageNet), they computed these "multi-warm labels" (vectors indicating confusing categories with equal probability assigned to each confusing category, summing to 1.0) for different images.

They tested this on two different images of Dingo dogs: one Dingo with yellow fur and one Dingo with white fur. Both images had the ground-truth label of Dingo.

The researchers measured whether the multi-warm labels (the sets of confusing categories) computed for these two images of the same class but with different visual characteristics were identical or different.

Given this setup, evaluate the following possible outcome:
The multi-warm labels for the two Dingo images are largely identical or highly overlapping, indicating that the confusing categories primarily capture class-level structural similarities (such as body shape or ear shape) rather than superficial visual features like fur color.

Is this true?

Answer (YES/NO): NO